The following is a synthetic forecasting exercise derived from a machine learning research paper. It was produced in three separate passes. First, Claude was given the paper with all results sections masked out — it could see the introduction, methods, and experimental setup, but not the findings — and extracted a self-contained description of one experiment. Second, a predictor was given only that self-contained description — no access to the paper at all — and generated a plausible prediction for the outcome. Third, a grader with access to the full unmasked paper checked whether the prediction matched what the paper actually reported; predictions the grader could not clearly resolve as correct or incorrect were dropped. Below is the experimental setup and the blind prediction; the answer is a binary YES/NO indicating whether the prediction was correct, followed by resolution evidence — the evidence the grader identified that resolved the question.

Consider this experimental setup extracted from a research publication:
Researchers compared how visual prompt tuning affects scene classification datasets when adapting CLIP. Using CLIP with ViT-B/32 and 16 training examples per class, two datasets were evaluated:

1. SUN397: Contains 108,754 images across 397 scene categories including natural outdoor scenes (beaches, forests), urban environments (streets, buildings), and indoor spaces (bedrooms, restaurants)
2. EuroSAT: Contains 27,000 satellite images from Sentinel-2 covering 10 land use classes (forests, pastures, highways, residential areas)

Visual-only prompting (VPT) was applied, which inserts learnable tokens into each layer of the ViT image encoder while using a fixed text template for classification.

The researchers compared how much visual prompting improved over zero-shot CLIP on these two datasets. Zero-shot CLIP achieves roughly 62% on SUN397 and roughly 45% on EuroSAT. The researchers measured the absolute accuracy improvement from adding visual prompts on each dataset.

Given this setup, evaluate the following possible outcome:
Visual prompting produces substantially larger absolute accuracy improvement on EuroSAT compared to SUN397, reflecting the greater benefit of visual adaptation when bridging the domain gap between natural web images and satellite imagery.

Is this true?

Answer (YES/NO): YES